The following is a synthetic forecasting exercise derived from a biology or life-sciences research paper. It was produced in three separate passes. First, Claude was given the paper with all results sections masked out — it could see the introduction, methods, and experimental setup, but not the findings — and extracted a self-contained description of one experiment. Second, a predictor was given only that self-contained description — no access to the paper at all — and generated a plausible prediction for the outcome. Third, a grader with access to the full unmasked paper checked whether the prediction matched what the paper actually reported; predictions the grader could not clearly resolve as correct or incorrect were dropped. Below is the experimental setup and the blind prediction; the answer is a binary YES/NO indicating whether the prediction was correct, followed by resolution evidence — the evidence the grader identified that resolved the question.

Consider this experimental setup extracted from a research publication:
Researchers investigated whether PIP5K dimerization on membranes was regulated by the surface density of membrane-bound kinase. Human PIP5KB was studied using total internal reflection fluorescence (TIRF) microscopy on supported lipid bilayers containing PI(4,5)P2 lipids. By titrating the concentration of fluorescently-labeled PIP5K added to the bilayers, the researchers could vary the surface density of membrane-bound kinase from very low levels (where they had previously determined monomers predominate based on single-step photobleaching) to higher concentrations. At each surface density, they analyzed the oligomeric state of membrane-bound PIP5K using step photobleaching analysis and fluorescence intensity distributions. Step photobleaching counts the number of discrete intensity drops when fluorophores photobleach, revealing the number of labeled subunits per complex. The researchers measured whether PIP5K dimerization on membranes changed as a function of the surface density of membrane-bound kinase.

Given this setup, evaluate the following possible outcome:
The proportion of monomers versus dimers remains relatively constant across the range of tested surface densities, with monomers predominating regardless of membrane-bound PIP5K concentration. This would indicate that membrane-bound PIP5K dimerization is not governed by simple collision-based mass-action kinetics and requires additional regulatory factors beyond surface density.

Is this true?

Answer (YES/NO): NO